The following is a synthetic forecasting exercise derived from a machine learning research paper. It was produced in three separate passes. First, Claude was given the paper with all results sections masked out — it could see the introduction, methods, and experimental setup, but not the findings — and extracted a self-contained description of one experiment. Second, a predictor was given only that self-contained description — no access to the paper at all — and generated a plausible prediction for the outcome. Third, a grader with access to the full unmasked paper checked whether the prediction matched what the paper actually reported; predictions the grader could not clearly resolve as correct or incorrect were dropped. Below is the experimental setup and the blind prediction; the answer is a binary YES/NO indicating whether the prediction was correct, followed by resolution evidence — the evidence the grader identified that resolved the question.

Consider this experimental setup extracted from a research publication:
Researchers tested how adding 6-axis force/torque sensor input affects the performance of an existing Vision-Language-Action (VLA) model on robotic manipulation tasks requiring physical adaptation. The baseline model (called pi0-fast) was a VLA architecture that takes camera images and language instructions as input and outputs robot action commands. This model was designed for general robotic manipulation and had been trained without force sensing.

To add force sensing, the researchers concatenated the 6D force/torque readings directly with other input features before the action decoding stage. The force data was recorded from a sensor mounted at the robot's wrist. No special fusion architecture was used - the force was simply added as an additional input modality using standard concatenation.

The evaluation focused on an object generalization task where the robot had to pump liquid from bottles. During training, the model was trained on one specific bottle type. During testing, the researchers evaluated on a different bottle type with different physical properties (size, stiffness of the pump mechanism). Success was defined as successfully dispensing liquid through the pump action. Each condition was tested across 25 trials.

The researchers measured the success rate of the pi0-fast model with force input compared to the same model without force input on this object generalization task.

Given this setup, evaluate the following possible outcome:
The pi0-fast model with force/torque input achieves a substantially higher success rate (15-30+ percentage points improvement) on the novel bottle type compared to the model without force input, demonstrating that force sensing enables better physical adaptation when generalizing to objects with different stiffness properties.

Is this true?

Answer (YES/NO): NO